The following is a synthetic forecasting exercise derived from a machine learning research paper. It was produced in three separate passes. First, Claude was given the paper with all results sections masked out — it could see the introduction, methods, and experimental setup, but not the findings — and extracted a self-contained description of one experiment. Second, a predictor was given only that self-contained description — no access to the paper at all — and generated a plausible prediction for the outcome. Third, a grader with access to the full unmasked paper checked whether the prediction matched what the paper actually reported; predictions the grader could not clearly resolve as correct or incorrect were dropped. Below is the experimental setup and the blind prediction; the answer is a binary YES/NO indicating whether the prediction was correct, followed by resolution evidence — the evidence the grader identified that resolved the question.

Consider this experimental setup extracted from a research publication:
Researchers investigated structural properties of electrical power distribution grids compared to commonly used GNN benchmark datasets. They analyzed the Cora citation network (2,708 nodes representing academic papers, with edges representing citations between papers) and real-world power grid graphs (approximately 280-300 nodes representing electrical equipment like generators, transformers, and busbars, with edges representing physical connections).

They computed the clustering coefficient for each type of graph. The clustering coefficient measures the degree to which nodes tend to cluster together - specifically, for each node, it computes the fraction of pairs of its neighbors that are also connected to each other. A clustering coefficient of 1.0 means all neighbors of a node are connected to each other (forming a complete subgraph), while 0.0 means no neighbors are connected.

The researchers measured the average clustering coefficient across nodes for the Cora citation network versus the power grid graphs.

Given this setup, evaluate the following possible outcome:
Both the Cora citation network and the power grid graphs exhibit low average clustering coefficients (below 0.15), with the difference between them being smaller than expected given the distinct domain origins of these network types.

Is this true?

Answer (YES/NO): NO